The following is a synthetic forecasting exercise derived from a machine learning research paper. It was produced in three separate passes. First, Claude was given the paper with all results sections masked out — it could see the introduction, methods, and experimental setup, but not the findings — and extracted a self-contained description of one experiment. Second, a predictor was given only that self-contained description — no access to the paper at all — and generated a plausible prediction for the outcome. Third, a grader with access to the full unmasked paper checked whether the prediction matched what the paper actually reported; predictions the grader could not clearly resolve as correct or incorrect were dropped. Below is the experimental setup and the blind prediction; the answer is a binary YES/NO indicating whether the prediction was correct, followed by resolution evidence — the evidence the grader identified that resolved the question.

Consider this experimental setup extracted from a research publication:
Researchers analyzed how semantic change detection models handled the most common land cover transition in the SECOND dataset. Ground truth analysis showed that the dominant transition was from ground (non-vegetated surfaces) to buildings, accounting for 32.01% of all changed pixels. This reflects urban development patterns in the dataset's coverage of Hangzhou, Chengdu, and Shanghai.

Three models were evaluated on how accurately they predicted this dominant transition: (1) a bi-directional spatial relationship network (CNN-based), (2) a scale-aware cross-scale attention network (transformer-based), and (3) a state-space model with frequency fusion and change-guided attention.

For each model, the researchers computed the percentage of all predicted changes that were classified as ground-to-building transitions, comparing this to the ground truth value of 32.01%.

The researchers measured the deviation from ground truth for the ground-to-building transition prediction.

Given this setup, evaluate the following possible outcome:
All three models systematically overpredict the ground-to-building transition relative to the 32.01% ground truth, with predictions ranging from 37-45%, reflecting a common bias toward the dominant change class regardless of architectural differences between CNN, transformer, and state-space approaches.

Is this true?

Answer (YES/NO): NO